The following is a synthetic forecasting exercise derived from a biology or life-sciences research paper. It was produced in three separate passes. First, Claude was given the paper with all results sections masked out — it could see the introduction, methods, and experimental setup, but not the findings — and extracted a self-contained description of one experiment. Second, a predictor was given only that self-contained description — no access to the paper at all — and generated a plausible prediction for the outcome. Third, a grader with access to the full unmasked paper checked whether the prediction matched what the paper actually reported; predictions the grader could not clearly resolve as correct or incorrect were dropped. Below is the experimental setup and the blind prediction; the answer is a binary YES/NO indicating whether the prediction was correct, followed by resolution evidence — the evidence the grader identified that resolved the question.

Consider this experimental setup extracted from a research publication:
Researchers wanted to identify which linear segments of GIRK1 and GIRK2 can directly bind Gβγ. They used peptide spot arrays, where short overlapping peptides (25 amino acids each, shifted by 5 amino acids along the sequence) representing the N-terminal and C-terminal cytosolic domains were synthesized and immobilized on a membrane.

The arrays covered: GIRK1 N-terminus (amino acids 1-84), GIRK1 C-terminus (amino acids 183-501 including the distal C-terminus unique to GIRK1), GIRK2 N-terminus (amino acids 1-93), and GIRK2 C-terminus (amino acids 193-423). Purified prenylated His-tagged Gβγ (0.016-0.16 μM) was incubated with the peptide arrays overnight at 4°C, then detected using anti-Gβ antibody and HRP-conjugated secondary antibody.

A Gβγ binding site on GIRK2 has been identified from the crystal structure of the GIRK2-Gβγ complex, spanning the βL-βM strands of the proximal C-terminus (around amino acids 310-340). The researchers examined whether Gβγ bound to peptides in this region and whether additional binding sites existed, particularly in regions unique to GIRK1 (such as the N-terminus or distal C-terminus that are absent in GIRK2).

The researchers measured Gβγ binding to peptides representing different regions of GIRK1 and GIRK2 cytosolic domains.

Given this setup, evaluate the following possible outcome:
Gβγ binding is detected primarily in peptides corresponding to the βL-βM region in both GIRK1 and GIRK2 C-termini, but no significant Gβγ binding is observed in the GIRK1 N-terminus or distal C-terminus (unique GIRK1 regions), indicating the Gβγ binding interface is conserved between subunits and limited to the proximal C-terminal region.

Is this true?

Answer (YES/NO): NO